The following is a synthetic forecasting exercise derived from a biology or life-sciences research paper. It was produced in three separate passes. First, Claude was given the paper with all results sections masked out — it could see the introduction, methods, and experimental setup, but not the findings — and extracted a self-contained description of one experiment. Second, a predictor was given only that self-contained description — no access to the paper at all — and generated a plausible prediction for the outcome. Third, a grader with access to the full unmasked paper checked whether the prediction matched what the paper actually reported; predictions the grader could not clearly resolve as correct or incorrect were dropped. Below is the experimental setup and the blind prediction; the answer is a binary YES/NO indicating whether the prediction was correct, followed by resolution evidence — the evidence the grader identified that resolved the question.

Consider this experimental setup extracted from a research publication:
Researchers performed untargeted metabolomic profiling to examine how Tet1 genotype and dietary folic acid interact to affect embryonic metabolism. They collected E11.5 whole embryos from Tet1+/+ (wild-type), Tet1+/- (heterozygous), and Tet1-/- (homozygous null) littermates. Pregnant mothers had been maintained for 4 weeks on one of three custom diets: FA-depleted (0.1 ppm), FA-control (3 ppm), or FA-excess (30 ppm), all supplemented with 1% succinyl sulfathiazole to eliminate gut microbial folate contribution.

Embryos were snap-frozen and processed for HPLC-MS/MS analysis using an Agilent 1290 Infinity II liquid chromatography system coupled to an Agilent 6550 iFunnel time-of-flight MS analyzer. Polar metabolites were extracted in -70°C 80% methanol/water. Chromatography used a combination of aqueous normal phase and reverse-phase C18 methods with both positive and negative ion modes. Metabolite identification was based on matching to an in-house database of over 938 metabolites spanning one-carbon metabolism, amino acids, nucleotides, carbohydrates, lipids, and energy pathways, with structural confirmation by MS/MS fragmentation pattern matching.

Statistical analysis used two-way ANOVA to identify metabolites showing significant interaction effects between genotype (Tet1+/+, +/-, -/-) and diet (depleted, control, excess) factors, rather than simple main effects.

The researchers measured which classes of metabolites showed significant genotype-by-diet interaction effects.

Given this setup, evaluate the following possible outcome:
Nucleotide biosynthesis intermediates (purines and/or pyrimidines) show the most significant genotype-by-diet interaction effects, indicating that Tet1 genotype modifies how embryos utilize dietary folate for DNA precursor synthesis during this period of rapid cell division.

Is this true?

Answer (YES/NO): NO